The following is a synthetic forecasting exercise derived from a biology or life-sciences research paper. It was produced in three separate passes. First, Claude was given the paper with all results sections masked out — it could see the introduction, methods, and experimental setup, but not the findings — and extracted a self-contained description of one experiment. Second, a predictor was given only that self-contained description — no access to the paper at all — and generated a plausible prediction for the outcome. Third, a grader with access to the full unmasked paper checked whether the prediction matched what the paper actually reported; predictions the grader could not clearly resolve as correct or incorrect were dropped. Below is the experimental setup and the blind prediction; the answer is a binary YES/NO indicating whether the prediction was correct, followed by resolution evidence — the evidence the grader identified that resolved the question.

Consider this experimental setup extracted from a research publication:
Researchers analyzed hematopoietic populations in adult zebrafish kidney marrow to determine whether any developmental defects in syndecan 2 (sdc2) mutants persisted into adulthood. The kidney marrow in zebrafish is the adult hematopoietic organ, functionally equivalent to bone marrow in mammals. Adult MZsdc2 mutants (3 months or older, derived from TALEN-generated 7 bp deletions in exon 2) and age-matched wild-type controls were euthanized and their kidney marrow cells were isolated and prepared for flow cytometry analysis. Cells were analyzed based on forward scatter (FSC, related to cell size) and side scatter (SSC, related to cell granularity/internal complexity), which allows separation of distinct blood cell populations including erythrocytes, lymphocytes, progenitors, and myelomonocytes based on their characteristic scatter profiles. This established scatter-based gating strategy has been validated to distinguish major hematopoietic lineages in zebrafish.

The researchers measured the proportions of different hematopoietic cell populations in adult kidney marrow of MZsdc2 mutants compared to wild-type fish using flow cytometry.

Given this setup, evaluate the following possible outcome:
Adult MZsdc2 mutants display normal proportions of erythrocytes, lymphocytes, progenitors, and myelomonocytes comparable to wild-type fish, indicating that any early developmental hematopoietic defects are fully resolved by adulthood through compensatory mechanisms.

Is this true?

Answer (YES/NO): NO